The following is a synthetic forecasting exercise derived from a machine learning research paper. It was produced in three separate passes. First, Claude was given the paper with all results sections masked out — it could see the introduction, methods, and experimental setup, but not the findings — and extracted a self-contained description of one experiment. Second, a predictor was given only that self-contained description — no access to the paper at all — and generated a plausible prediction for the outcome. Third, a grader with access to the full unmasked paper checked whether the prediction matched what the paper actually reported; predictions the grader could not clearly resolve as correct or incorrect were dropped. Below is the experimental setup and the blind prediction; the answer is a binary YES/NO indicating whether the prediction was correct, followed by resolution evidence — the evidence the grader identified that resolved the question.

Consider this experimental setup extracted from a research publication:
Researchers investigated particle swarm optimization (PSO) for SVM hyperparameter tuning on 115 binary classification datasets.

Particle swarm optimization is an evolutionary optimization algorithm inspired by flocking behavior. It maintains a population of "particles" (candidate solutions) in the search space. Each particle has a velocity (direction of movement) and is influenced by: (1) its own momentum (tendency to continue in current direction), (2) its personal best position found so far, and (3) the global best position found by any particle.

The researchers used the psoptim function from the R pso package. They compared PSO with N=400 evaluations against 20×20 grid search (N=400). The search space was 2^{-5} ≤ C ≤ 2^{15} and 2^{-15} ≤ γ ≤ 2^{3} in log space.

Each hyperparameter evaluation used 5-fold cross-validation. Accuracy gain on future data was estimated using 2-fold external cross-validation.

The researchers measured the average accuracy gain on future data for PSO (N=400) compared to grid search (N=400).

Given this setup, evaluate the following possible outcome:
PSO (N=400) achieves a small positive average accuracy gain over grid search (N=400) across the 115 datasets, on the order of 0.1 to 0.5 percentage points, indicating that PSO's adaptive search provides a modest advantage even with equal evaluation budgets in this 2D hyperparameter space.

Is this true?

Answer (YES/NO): NO